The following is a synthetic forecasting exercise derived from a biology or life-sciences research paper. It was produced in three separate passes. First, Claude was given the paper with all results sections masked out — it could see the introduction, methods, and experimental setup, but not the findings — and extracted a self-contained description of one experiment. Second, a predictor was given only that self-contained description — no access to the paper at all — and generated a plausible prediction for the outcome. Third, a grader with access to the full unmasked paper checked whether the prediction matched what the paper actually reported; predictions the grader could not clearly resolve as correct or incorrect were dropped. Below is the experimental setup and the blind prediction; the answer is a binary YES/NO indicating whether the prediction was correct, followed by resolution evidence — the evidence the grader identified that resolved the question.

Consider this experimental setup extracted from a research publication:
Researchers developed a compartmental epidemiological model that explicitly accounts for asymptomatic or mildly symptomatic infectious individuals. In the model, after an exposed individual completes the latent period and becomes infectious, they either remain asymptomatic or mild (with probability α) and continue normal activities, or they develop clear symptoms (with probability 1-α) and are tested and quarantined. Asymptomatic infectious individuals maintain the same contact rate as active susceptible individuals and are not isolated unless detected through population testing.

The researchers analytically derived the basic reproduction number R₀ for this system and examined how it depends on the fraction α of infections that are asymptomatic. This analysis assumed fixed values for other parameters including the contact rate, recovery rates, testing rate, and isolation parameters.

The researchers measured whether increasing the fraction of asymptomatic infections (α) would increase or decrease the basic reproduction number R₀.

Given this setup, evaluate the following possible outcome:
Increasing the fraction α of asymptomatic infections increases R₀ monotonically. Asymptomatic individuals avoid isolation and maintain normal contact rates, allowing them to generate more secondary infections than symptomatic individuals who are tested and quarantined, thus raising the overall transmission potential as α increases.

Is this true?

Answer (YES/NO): YES